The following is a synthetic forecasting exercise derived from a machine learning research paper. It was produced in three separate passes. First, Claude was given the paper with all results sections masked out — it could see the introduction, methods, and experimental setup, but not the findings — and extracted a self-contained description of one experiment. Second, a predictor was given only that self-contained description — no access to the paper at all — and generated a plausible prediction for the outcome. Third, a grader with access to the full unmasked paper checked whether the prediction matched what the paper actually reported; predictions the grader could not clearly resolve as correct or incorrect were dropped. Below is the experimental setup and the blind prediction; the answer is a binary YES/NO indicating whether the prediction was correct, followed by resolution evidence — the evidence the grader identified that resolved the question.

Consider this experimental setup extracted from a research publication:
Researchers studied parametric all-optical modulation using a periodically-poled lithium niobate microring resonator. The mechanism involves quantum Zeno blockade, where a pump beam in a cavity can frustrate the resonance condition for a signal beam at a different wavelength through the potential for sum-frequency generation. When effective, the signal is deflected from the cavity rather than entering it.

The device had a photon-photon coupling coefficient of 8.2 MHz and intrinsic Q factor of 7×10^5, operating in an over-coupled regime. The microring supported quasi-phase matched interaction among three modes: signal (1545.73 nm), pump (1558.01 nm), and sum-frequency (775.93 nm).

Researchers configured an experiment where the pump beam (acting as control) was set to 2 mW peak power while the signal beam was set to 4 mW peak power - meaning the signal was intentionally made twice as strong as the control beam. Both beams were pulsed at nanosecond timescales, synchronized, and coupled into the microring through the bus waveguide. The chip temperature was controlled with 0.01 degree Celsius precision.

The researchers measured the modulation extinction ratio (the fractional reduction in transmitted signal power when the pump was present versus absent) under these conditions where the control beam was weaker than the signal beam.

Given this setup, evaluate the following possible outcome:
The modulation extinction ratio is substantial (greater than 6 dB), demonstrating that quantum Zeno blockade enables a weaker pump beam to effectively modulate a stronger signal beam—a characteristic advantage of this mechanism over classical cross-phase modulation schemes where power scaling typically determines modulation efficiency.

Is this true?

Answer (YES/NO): NO